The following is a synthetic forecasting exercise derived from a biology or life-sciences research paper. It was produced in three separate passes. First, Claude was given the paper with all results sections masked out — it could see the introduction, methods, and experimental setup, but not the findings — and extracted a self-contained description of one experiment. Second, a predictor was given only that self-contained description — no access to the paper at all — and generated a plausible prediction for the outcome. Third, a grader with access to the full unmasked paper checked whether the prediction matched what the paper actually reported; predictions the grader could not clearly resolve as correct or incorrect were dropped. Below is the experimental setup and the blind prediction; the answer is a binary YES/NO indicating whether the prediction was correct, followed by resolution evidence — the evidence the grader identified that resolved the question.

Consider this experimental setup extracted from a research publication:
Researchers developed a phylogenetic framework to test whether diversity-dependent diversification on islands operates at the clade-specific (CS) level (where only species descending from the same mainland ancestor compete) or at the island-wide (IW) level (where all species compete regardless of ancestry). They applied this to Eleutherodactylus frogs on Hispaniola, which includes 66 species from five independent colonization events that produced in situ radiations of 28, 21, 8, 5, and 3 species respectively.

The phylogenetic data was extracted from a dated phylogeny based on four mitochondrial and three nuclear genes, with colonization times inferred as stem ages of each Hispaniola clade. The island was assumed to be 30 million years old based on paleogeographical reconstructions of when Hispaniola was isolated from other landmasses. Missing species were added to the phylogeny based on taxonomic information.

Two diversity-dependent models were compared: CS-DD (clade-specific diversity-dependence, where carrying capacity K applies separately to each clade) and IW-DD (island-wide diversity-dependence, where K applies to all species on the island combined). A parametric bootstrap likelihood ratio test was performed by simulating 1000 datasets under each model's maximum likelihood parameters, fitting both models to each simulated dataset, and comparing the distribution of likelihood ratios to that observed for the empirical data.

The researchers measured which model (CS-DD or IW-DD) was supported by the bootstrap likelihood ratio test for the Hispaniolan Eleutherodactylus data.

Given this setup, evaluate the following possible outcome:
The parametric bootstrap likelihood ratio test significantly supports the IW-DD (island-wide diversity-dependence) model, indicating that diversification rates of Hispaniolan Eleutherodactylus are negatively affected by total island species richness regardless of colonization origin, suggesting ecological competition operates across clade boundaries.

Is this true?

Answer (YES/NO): NO